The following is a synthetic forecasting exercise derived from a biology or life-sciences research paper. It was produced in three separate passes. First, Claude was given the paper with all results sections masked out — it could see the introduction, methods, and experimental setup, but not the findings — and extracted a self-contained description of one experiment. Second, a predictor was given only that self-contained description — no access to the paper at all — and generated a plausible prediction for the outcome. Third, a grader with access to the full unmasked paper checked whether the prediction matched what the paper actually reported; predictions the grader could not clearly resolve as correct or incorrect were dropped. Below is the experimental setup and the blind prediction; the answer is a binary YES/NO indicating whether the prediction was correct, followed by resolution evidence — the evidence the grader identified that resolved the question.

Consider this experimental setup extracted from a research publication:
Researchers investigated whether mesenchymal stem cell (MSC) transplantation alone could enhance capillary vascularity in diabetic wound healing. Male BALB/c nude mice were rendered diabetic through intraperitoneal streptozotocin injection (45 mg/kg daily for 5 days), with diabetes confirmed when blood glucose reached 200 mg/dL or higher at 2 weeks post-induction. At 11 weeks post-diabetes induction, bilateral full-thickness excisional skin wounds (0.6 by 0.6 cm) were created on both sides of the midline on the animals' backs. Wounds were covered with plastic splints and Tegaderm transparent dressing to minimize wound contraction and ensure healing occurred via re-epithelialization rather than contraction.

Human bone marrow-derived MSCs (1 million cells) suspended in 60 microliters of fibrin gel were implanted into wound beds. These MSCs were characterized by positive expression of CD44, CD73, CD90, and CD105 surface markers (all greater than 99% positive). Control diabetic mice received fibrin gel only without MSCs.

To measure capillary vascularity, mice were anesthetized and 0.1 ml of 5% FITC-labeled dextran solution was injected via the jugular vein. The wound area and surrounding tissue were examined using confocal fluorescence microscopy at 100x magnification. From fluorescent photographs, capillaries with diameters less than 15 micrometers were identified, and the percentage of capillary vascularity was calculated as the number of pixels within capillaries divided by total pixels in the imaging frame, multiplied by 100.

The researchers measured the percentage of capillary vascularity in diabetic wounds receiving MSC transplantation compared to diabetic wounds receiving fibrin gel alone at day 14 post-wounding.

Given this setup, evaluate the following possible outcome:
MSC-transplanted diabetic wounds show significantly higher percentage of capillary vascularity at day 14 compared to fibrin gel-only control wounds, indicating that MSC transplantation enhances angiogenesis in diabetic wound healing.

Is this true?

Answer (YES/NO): YES